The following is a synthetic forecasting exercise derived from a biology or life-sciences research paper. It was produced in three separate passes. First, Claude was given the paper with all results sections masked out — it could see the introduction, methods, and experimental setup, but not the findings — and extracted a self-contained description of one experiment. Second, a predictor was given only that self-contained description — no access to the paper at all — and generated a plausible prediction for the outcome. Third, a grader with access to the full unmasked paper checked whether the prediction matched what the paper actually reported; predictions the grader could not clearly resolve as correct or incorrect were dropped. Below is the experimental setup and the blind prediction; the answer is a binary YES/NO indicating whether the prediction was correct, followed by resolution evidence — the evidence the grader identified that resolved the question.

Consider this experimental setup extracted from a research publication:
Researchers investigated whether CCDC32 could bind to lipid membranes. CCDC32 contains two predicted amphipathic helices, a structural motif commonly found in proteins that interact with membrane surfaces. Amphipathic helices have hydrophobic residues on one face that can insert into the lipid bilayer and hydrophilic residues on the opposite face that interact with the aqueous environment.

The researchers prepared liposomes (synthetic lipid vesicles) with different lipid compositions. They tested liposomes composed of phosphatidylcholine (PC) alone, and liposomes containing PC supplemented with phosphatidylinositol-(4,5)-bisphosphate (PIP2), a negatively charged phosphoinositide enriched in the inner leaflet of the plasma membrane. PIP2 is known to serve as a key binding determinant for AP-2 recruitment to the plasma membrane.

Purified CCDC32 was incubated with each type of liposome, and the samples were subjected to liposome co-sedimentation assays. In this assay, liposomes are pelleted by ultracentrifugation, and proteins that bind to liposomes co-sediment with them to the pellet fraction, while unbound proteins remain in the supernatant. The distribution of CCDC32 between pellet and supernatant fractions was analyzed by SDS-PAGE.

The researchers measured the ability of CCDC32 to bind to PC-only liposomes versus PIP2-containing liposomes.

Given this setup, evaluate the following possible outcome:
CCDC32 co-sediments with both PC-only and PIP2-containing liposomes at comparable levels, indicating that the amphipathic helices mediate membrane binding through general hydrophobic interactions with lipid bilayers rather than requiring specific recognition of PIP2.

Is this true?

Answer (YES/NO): NO